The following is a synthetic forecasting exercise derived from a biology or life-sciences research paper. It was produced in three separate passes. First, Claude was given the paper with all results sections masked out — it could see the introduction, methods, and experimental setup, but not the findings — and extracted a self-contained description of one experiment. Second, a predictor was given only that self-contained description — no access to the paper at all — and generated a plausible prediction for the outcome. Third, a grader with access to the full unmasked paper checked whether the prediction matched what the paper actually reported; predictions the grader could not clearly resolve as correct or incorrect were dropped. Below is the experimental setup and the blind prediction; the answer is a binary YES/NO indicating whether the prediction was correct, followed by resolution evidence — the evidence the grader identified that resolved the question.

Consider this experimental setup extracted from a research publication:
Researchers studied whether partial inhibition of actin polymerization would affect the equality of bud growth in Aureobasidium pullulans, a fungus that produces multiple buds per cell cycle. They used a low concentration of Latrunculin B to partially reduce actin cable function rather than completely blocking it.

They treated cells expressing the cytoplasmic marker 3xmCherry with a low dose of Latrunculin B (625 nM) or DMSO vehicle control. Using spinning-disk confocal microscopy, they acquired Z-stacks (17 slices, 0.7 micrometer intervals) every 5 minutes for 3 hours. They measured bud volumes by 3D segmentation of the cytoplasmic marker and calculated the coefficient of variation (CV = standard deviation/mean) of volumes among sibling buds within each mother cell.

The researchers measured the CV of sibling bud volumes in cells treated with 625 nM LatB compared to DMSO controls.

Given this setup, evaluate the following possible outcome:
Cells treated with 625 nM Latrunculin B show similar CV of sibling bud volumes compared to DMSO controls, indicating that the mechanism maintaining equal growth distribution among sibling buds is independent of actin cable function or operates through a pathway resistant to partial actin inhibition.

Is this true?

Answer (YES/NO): NO